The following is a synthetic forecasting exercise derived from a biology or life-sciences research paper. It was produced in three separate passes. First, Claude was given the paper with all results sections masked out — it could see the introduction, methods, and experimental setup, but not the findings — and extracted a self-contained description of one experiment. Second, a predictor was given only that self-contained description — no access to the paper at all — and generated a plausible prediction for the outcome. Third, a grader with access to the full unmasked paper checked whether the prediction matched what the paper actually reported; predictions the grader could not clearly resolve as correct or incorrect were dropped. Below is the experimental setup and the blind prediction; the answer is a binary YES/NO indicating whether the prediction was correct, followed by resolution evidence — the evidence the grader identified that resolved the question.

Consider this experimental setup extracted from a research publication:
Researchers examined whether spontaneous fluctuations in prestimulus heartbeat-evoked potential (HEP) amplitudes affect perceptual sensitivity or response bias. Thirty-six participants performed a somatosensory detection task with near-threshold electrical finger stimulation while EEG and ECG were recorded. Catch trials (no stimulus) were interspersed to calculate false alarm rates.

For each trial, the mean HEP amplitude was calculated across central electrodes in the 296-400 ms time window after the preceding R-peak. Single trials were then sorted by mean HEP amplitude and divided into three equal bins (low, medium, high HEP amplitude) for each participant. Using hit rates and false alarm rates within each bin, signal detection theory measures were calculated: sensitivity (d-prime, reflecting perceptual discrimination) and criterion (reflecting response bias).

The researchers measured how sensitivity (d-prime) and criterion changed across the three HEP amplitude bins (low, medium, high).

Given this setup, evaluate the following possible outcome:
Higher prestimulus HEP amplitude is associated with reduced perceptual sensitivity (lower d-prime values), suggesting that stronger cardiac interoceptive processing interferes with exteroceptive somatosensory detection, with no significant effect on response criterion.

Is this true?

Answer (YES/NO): NO